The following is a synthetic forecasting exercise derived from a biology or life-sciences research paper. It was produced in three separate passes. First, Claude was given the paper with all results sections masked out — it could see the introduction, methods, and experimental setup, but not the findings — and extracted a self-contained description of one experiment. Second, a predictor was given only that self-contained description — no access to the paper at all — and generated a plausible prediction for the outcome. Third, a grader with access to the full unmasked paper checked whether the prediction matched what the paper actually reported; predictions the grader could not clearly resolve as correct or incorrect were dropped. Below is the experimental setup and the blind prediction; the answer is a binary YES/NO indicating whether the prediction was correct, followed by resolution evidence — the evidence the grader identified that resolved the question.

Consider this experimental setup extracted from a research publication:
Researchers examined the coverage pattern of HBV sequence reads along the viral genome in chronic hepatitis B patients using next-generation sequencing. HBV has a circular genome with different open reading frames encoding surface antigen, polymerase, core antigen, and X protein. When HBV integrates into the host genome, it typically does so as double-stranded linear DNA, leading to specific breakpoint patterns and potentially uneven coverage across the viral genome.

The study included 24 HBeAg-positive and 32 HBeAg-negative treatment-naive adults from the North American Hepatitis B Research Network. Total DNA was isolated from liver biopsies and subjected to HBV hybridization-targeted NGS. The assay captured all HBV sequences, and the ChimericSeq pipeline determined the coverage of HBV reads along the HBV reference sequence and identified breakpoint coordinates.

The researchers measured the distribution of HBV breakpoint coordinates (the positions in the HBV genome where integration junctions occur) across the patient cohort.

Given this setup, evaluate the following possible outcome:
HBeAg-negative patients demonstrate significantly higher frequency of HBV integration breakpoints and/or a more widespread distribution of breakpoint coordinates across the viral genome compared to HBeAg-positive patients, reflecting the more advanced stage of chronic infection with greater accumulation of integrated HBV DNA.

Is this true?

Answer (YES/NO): NO